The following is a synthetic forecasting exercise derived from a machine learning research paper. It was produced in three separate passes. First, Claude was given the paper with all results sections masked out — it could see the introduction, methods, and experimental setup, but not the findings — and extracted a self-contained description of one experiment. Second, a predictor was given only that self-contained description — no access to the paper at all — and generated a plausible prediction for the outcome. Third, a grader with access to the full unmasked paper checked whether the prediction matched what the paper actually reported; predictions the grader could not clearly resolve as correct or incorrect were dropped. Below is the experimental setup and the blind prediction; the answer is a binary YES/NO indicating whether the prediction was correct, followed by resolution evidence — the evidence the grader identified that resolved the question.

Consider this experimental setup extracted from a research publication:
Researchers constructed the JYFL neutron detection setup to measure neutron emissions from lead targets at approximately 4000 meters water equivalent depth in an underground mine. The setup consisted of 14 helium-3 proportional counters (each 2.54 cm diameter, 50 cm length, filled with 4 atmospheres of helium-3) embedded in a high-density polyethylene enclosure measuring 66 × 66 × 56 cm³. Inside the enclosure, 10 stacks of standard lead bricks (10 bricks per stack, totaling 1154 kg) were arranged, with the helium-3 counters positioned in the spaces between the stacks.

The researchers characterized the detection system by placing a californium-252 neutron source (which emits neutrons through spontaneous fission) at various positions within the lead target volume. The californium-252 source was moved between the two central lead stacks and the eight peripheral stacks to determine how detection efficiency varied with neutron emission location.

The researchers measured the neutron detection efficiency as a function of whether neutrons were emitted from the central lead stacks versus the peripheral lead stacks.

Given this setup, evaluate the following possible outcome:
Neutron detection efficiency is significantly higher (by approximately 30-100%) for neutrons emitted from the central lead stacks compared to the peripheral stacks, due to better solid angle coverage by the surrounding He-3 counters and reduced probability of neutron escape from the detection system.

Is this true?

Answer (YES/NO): NO